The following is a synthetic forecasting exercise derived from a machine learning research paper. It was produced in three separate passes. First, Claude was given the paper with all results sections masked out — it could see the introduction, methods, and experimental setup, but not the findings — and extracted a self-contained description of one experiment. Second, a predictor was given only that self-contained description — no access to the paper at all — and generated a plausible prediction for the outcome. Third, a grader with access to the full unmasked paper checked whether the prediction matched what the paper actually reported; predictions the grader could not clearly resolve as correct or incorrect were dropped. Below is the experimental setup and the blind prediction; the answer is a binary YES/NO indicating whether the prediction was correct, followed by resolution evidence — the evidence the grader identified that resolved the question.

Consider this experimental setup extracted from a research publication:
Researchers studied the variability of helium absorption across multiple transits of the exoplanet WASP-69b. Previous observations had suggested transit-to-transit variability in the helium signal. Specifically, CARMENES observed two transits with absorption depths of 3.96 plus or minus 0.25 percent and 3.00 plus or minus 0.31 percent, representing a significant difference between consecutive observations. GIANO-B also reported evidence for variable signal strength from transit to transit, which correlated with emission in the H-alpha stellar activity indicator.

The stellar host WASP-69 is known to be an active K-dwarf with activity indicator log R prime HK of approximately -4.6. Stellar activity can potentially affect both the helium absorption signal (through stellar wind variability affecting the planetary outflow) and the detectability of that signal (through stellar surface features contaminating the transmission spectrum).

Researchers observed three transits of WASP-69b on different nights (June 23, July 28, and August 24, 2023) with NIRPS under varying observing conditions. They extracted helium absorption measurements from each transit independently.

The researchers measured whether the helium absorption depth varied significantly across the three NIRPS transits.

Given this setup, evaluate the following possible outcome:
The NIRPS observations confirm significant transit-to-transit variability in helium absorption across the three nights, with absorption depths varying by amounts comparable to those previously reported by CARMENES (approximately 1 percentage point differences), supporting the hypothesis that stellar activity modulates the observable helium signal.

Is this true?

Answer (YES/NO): NO